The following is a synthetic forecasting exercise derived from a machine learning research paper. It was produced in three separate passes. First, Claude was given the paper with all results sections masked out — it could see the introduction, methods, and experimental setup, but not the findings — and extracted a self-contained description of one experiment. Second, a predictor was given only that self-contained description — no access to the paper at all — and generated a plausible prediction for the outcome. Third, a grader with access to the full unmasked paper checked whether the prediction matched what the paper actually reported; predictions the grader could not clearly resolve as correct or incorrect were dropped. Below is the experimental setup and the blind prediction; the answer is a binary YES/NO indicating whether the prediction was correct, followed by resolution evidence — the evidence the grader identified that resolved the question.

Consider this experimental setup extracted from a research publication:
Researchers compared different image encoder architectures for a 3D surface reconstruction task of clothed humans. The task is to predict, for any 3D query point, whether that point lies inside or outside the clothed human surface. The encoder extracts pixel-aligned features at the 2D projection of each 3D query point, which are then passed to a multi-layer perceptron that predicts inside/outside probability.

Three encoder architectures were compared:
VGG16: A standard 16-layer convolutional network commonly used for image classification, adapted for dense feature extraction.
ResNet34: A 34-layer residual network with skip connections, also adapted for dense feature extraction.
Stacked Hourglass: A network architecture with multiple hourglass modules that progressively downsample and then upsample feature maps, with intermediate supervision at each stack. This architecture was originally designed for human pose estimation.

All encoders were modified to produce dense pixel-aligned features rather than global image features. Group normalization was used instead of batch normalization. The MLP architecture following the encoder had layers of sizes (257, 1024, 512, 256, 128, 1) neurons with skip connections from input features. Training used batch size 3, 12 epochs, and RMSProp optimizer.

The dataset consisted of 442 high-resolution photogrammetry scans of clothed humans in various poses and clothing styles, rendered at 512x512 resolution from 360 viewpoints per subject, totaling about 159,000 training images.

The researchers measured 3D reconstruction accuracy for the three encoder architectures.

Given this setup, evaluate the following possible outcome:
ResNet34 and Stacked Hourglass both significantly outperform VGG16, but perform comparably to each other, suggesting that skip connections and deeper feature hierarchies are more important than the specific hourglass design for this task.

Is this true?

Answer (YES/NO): NO